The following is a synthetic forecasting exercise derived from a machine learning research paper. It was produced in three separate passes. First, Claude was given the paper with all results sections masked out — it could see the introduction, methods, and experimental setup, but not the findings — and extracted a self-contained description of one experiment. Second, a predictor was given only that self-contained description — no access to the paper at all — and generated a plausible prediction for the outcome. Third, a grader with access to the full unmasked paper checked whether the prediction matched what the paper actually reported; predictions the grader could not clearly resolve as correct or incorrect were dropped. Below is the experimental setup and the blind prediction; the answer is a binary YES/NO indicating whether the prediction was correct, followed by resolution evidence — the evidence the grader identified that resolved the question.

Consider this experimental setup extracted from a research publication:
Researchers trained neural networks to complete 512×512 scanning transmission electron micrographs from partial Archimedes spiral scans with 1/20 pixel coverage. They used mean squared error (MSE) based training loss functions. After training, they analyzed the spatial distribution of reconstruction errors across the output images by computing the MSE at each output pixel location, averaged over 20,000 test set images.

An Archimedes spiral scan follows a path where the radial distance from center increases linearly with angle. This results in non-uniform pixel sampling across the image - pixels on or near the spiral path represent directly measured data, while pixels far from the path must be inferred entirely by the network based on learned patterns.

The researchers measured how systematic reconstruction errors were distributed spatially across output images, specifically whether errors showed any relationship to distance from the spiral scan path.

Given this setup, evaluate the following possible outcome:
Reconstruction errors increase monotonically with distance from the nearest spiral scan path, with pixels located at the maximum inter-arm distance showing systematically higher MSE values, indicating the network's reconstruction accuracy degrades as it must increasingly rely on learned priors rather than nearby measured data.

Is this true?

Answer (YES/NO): YES